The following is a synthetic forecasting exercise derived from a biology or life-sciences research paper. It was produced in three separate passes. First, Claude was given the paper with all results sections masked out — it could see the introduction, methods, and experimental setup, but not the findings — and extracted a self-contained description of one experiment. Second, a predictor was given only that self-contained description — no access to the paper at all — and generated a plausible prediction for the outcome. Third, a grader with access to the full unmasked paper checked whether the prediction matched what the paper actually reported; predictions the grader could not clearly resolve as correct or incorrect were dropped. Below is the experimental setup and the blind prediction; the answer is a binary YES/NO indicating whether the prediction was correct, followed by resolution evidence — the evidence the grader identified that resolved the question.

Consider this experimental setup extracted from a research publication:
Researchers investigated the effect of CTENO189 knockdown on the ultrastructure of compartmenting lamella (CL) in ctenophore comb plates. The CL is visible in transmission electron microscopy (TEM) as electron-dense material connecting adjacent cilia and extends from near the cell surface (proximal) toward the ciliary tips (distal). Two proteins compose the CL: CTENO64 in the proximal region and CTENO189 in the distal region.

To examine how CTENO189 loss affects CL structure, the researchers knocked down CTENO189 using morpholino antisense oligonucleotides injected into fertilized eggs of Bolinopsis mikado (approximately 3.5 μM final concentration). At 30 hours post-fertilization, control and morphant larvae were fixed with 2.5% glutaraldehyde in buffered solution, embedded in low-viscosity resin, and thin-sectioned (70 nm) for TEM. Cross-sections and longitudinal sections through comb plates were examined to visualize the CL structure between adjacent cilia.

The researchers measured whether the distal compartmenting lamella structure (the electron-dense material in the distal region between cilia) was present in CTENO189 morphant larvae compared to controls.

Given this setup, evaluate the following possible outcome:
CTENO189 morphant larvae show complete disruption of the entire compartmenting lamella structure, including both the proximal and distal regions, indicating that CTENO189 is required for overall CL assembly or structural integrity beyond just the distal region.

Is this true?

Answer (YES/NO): NO